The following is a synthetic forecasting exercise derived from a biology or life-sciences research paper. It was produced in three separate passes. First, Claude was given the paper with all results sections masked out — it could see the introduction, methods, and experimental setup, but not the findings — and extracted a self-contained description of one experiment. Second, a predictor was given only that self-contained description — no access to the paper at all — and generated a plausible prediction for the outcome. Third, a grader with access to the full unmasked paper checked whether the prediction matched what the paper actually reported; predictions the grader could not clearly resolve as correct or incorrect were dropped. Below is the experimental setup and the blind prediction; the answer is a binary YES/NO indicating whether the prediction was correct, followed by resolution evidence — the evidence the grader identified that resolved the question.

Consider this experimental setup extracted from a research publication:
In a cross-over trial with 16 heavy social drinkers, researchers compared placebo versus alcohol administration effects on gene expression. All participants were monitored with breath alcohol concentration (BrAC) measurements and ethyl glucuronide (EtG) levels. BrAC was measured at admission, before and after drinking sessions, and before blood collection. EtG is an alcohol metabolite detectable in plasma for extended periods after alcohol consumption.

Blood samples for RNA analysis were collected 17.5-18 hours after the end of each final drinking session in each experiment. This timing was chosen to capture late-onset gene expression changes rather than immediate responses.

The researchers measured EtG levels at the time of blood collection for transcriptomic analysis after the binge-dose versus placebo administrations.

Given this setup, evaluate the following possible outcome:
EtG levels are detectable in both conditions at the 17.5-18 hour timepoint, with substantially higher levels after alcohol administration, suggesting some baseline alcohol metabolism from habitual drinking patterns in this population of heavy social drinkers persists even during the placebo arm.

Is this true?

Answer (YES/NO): NO